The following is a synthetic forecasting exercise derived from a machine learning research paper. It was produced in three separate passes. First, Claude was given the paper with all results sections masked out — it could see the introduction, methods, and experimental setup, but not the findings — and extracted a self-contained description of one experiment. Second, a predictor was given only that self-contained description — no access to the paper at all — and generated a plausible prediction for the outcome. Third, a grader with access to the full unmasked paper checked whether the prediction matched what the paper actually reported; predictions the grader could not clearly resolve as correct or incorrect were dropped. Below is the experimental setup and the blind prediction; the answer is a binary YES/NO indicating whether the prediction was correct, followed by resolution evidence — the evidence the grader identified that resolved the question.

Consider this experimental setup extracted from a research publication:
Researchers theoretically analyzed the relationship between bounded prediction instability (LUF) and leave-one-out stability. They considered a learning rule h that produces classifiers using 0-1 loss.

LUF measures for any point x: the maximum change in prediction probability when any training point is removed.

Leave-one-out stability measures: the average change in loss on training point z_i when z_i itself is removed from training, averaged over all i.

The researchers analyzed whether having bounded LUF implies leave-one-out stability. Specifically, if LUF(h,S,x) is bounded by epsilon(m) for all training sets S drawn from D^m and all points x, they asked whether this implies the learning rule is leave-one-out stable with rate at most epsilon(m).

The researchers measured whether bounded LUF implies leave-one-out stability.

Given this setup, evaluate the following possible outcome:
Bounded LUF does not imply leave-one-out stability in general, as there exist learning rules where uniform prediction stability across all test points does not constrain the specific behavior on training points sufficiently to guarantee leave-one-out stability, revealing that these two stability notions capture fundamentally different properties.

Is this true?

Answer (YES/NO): NO